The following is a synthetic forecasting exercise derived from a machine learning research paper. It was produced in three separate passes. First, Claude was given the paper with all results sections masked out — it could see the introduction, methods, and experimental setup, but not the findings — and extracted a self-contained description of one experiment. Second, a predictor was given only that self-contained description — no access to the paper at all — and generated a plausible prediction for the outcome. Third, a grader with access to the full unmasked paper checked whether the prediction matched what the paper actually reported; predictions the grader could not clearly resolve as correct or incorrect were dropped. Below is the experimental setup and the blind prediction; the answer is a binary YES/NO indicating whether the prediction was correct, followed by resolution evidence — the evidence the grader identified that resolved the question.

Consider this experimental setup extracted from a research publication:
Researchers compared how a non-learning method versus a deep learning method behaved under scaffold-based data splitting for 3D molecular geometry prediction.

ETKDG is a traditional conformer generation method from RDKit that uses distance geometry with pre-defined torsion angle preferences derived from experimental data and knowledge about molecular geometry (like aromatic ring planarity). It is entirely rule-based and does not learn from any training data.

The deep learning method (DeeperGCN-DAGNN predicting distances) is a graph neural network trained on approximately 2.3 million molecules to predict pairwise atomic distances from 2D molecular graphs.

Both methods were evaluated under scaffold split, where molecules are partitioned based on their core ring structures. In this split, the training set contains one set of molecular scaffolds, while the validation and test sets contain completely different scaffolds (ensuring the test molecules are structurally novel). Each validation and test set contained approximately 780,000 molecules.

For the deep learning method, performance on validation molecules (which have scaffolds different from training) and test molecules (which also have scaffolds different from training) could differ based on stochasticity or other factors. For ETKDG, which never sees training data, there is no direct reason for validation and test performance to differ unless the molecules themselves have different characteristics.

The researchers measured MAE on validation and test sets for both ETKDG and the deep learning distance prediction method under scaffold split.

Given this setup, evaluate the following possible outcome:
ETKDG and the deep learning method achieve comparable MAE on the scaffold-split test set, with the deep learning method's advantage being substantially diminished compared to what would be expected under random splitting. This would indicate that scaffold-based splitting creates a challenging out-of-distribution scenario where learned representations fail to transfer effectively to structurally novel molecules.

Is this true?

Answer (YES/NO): NO